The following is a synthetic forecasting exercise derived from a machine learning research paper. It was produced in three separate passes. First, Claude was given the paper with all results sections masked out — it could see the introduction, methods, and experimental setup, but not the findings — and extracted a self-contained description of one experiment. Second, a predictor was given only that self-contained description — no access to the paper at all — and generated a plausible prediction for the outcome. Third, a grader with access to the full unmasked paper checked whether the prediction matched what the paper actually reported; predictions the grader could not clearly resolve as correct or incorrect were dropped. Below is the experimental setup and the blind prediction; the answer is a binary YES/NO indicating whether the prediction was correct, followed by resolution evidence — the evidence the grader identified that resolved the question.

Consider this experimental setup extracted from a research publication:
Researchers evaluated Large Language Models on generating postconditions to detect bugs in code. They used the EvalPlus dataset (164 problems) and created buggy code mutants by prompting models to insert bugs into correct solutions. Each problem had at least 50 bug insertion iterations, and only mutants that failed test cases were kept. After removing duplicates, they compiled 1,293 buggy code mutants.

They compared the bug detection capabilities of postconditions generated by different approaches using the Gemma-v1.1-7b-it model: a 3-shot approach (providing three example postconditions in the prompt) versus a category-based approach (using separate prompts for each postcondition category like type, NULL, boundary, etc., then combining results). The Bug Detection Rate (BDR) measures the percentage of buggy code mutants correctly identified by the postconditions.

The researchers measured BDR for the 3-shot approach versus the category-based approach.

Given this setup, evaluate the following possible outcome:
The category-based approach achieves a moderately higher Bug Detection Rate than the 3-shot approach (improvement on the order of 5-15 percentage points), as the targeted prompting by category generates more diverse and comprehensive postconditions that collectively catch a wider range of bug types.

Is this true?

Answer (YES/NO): NO